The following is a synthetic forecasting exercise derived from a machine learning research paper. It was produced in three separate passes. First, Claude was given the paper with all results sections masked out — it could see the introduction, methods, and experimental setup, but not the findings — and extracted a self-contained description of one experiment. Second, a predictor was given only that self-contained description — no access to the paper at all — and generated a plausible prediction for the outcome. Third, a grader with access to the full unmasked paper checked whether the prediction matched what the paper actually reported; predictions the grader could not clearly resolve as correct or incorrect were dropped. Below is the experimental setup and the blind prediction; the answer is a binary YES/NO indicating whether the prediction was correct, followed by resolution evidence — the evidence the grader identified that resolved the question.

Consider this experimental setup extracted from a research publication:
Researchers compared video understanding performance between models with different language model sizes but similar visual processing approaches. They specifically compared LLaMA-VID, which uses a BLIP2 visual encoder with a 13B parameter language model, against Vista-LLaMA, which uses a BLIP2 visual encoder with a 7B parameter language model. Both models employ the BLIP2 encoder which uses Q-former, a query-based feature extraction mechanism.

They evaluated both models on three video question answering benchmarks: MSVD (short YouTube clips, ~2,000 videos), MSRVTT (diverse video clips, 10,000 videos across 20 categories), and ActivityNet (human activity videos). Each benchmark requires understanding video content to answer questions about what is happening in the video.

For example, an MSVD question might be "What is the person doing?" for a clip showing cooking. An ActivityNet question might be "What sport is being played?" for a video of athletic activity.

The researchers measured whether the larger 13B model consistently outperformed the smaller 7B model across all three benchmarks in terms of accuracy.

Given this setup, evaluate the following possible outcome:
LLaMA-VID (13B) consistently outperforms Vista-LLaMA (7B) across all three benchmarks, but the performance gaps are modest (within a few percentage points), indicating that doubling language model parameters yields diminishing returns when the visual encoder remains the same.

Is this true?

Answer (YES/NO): NO